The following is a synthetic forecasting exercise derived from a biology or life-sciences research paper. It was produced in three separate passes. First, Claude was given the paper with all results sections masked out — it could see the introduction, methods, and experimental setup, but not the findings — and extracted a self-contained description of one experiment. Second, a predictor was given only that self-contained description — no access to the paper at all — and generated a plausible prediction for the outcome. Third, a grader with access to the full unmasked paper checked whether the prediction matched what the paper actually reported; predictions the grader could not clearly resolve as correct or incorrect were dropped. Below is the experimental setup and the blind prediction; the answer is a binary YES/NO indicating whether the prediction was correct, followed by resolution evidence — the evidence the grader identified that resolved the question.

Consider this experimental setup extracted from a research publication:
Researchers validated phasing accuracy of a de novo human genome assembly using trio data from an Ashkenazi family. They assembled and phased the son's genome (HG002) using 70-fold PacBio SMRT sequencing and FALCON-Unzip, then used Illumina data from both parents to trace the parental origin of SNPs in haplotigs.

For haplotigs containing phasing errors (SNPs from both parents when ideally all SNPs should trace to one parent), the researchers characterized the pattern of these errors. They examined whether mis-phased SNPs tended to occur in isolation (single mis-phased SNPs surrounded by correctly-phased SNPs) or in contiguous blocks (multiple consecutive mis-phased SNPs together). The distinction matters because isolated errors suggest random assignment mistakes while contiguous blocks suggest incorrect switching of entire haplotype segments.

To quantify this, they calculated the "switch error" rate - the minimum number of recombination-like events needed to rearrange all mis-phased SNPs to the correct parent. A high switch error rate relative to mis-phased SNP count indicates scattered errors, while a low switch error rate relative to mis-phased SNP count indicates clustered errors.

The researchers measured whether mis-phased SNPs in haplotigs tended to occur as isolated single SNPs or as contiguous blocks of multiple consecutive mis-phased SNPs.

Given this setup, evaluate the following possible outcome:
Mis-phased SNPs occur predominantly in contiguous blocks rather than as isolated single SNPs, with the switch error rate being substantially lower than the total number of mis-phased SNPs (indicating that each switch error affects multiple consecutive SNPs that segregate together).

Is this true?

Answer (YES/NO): NO